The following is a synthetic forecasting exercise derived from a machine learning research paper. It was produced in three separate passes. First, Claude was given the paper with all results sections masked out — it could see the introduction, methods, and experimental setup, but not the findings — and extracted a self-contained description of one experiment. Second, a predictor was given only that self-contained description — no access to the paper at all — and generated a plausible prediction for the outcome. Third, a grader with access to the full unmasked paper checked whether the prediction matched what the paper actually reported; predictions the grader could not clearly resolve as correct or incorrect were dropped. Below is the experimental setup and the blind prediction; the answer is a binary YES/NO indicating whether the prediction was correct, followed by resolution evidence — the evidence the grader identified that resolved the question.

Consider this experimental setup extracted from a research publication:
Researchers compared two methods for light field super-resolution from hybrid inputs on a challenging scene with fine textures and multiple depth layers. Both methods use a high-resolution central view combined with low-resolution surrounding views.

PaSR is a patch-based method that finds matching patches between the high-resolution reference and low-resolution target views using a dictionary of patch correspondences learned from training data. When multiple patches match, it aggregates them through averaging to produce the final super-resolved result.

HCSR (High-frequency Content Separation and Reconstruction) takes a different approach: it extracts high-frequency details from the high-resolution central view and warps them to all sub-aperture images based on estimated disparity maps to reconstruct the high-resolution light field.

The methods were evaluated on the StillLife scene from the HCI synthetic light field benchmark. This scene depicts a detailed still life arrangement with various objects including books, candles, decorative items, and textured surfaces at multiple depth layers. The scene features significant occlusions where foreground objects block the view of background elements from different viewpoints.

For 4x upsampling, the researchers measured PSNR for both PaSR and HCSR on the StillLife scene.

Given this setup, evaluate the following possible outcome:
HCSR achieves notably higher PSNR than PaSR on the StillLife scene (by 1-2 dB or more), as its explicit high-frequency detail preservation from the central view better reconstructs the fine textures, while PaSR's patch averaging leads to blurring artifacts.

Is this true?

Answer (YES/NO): YES